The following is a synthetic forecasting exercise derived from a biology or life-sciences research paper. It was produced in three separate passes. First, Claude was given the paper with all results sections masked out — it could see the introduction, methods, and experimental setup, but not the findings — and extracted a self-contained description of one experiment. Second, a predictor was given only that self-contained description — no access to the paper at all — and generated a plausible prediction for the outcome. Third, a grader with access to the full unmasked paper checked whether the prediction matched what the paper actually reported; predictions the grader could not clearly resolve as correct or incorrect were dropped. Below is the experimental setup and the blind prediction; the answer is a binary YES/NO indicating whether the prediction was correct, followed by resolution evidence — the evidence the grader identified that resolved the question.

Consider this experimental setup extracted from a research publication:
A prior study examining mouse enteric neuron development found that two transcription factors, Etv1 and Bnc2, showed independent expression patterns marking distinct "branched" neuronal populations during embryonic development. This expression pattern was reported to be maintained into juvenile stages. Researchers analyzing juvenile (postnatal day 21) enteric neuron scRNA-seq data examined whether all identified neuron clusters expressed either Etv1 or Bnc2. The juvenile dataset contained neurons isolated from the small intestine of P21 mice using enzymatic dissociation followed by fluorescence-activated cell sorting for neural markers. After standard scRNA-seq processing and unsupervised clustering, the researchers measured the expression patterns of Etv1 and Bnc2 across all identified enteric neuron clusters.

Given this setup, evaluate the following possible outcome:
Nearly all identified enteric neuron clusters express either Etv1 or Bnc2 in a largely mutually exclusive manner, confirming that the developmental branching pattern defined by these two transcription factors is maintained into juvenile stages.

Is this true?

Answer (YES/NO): NO